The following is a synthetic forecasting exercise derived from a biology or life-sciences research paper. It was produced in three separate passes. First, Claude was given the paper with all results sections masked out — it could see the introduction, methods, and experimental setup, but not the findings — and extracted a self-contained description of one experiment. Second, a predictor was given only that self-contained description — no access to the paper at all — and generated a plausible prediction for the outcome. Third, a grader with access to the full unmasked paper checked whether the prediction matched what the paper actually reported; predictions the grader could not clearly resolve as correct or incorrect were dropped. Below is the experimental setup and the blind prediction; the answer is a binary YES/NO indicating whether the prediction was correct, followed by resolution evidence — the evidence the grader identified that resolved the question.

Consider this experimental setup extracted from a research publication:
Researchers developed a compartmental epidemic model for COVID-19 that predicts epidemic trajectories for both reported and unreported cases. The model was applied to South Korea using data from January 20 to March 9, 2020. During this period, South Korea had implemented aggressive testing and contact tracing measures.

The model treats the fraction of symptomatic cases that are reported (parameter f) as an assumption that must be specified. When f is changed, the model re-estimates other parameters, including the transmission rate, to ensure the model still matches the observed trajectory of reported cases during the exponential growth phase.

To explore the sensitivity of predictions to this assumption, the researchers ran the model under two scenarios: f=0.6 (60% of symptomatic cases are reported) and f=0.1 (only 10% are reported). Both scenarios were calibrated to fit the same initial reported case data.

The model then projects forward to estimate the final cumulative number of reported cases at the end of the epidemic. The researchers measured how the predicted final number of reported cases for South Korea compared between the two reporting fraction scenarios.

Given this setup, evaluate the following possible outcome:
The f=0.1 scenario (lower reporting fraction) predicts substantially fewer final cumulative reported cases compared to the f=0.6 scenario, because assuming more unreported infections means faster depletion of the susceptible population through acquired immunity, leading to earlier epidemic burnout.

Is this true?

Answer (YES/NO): NO